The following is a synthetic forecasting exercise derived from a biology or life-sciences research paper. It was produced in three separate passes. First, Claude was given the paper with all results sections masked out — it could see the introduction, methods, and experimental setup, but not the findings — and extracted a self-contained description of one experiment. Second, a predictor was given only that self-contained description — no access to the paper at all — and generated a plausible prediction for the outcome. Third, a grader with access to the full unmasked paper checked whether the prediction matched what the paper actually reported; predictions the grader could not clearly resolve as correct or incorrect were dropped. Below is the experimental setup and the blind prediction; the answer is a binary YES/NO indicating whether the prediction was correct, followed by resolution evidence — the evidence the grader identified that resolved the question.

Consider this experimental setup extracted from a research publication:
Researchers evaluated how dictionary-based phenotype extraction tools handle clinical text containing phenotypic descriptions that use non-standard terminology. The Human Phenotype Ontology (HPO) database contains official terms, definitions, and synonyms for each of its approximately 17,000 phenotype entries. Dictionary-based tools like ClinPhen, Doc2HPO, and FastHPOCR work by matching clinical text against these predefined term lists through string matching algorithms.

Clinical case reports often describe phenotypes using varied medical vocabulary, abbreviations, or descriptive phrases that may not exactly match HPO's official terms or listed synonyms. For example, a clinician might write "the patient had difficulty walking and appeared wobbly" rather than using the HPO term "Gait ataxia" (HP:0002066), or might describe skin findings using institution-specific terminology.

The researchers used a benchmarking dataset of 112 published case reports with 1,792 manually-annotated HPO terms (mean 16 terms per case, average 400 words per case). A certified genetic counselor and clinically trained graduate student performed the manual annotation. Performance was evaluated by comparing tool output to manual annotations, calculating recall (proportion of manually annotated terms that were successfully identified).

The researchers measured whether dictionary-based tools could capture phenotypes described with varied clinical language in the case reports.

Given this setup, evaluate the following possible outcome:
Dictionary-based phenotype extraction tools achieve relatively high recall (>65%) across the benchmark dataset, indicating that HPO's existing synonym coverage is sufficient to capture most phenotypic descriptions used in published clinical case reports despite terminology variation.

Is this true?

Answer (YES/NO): NO